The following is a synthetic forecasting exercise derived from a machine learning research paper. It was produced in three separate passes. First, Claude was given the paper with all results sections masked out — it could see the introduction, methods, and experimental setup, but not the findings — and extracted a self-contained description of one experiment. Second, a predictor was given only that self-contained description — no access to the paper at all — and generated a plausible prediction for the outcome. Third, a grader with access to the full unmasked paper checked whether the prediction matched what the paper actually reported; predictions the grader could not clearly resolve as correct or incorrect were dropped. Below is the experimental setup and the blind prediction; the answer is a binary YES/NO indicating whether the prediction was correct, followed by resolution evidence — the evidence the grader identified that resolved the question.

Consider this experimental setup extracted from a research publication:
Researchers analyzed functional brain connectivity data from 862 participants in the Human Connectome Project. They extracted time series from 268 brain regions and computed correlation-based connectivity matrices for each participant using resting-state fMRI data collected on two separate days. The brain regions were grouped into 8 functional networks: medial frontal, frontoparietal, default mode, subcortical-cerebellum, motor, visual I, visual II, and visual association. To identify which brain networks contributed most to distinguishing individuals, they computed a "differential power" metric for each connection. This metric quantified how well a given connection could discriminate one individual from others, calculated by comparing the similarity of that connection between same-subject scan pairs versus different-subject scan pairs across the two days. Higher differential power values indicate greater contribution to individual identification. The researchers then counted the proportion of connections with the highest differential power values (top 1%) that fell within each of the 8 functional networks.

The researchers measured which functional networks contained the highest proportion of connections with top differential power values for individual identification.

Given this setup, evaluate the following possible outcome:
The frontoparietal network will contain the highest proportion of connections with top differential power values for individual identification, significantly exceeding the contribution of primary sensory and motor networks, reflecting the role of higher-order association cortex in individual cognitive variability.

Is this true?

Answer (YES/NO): NO